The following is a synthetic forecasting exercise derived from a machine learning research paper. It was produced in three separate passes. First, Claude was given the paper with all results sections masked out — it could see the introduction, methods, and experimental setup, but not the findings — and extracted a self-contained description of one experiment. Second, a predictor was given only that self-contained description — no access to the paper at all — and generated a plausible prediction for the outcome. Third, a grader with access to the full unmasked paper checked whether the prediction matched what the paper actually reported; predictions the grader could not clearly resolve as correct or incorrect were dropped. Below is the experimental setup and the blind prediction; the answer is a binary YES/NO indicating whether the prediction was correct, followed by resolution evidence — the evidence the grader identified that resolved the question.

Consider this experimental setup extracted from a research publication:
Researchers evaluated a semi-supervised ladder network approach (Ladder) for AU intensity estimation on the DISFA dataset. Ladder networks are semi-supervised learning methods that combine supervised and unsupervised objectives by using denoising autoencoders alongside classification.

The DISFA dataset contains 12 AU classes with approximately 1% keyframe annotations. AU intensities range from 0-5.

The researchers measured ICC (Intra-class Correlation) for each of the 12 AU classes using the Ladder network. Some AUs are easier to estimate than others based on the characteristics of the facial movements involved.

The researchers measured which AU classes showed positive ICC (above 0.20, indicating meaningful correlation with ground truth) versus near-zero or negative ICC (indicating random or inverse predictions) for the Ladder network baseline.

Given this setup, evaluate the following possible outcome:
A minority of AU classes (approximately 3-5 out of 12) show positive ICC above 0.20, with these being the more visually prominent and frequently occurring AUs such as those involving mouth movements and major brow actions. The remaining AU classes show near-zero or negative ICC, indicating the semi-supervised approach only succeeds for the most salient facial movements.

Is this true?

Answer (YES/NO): NO